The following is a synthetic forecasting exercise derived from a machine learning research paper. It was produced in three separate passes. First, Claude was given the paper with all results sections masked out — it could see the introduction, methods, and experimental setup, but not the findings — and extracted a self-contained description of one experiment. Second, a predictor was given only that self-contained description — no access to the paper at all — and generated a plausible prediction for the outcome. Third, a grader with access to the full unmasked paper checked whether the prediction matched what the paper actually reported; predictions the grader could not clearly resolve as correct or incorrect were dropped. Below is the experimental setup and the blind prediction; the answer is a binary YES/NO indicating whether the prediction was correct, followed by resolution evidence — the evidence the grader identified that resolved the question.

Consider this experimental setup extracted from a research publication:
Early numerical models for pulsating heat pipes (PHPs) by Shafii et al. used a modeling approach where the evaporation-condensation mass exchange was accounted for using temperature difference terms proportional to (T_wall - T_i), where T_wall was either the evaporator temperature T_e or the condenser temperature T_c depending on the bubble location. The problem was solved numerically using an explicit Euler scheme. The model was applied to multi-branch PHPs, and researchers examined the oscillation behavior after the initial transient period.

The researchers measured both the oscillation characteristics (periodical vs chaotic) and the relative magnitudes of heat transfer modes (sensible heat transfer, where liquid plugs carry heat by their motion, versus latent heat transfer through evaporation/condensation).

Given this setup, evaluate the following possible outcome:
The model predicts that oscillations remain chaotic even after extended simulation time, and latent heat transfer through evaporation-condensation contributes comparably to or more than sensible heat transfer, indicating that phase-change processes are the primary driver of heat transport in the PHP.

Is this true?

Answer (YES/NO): NO